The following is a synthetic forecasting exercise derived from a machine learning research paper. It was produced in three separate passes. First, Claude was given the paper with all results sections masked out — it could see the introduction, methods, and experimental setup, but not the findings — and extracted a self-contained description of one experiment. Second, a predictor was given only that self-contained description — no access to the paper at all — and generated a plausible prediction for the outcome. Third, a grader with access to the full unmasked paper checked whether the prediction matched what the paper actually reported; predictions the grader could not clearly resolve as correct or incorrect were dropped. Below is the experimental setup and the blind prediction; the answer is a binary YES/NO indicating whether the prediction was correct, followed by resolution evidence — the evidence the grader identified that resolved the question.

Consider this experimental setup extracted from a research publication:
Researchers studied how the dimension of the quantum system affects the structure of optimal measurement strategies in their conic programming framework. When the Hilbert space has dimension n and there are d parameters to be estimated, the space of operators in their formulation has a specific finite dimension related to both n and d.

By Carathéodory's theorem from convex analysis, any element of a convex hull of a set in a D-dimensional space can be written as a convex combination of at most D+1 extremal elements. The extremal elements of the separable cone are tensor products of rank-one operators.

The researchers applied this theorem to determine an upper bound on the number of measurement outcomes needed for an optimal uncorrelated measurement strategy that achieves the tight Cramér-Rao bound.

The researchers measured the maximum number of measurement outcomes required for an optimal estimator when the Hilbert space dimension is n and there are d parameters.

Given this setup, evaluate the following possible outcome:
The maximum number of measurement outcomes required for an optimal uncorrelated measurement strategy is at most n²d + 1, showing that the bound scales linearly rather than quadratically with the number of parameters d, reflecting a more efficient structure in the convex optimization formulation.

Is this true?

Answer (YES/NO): NO